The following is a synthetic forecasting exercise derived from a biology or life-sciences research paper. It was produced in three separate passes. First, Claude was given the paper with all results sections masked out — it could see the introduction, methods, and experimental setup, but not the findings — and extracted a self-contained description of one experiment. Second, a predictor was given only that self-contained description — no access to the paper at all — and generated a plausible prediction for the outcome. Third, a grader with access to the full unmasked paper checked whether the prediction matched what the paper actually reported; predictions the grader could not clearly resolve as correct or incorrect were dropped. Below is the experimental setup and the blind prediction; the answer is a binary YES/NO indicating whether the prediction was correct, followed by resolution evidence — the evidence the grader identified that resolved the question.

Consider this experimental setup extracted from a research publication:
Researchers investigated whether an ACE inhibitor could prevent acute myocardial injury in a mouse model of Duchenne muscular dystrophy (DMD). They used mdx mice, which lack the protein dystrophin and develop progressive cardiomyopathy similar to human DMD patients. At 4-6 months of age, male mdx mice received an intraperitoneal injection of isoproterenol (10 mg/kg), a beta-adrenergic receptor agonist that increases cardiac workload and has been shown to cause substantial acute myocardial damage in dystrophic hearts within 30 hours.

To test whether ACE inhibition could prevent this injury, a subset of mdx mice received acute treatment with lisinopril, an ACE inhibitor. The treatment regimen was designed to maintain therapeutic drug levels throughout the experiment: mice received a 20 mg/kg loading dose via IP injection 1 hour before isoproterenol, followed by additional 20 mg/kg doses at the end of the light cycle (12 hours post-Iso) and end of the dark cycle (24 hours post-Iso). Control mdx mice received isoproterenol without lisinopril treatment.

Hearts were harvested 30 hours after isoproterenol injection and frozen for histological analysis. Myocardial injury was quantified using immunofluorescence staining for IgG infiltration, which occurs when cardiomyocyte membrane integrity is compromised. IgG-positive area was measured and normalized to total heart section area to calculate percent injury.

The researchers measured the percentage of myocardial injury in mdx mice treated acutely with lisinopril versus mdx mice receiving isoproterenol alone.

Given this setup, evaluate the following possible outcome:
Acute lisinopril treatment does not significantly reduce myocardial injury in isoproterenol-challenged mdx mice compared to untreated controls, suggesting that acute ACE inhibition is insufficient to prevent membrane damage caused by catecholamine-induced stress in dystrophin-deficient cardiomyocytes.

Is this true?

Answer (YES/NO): YES